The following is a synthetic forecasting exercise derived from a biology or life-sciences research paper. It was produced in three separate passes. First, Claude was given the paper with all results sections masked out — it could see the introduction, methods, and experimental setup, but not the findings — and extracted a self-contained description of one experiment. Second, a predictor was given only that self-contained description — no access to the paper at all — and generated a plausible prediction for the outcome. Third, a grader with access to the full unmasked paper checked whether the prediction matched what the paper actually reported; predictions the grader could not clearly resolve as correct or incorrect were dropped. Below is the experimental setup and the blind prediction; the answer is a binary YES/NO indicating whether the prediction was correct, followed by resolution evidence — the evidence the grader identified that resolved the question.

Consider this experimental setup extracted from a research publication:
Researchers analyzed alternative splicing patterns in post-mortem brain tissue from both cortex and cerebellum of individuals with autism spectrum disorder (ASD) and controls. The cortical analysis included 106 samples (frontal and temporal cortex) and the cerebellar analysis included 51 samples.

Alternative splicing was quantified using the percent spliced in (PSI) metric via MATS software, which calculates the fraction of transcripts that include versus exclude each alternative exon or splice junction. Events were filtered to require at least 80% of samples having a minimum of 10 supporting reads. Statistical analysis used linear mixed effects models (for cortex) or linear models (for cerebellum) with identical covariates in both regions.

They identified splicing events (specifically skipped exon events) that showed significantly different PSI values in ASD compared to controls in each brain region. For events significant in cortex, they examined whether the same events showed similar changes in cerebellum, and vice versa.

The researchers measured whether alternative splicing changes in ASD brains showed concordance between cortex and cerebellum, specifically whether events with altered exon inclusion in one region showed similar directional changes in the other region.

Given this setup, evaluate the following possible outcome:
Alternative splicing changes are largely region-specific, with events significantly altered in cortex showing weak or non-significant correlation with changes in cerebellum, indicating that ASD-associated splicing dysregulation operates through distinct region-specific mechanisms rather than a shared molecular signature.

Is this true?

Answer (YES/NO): YES